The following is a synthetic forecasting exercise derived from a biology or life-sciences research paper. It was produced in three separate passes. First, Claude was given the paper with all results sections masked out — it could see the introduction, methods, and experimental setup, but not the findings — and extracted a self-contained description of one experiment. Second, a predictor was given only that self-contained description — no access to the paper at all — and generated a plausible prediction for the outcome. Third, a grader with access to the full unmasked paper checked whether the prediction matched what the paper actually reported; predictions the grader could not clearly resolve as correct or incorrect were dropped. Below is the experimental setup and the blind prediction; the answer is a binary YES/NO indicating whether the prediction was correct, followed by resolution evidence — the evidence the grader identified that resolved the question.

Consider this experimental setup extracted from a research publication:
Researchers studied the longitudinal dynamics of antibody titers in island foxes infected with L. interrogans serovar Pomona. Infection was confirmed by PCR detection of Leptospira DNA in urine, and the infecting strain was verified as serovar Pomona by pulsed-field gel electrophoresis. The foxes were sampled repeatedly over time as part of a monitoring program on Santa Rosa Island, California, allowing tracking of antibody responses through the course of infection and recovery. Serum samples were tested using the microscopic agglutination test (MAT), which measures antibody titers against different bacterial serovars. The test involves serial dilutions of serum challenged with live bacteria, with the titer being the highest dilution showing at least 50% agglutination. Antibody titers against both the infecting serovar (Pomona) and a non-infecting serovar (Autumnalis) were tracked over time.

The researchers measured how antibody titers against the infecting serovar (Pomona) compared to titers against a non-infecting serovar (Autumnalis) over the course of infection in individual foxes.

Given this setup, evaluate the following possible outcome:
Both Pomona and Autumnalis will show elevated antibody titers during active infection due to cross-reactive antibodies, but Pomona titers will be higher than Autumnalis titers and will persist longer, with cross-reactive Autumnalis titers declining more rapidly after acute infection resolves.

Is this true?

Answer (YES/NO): NO